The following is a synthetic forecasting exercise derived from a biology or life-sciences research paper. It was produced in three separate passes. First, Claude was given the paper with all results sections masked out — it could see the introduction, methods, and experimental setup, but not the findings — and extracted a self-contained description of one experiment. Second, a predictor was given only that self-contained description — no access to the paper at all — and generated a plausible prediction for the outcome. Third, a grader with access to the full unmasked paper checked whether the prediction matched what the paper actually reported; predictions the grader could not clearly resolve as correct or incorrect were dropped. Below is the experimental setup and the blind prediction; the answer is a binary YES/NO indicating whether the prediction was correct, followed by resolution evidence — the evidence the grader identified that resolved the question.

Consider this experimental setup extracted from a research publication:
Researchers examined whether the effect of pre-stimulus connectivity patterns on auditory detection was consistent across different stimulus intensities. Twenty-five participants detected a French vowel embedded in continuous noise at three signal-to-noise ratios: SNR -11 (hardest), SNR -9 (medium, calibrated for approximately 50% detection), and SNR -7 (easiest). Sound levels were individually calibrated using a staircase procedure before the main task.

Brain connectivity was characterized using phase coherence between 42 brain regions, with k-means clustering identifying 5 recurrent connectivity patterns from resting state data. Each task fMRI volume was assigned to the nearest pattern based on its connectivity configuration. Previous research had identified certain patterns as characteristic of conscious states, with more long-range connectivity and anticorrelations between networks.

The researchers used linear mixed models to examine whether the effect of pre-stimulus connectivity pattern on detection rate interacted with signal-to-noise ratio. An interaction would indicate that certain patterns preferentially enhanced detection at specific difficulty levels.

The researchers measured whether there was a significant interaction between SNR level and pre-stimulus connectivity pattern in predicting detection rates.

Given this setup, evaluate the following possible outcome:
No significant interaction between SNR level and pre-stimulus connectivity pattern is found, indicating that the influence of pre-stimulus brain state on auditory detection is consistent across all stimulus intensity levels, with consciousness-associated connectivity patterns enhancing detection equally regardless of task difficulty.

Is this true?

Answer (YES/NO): NO